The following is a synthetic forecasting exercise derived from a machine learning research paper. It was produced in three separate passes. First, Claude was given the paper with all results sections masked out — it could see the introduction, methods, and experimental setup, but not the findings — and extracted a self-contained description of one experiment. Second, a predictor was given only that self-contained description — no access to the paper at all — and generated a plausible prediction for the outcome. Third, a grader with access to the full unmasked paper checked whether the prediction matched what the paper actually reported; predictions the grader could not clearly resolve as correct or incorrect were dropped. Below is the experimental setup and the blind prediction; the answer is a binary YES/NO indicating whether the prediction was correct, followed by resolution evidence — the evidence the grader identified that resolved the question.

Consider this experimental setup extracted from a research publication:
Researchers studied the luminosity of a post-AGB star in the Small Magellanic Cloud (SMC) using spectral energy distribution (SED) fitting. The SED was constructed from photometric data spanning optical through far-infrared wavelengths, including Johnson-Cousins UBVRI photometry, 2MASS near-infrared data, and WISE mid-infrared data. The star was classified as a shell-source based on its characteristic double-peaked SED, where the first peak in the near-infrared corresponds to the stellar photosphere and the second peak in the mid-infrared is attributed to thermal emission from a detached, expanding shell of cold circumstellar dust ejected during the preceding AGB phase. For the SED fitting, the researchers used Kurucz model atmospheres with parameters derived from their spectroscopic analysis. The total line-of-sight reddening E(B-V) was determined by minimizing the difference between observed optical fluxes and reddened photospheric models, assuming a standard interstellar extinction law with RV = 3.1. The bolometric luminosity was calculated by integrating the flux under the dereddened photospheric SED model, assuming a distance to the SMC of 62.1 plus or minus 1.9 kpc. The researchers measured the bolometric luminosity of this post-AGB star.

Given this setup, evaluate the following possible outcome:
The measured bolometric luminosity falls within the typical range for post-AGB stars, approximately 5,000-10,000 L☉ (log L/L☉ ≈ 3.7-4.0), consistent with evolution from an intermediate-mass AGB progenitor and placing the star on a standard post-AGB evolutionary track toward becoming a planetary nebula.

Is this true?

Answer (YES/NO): YES